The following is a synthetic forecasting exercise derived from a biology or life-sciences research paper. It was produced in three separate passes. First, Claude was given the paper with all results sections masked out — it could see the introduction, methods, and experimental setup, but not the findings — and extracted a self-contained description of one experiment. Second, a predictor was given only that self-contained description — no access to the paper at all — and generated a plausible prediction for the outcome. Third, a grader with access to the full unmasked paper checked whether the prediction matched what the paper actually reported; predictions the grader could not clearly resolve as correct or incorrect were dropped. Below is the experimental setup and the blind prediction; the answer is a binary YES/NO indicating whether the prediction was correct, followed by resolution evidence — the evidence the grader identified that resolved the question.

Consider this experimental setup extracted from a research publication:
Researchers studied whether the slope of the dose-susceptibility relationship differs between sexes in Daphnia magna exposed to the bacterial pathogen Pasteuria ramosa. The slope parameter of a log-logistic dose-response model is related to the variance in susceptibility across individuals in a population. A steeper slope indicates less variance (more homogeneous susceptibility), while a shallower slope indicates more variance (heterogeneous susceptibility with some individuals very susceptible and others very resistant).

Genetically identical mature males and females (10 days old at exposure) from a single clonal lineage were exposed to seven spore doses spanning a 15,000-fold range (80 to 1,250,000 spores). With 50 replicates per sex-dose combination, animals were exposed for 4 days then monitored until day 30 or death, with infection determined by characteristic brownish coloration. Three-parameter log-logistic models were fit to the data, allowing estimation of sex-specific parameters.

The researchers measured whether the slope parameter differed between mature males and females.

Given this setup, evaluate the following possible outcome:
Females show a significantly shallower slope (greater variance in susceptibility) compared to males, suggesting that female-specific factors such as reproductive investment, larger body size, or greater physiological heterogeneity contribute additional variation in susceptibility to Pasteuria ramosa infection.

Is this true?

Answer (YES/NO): NO